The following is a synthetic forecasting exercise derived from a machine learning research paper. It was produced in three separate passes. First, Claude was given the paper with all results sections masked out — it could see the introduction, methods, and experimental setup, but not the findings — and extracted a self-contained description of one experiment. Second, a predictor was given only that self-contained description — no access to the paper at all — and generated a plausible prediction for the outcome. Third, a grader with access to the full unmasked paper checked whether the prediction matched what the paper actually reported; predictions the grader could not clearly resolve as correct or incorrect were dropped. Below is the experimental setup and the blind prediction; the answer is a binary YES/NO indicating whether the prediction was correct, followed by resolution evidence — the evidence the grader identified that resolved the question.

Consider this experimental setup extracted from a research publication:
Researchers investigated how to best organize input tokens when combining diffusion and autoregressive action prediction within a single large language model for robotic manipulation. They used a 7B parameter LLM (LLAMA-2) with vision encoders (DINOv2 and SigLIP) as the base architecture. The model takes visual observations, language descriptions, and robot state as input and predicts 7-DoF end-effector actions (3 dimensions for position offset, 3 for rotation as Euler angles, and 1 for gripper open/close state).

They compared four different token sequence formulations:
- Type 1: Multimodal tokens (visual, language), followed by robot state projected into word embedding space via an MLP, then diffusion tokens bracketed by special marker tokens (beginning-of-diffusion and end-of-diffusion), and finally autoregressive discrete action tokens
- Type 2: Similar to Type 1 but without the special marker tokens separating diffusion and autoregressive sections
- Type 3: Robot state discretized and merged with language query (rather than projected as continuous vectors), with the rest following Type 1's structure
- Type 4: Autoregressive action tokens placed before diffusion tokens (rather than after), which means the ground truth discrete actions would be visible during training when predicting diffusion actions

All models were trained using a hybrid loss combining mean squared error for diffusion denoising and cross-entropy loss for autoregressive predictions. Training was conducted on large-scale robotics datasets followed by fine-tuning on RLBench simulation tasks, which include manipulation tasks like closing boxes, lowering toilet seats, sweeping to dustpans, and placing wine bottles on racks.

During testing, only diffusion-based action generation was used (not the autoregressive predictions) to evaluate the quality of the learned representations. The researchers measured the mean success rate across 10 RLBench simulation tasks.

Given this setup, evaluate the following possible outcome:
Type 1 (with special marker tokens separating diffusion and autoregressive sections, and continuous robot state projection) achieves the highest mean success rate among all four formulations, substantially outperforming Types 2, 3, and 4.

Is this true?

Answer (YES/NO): YES